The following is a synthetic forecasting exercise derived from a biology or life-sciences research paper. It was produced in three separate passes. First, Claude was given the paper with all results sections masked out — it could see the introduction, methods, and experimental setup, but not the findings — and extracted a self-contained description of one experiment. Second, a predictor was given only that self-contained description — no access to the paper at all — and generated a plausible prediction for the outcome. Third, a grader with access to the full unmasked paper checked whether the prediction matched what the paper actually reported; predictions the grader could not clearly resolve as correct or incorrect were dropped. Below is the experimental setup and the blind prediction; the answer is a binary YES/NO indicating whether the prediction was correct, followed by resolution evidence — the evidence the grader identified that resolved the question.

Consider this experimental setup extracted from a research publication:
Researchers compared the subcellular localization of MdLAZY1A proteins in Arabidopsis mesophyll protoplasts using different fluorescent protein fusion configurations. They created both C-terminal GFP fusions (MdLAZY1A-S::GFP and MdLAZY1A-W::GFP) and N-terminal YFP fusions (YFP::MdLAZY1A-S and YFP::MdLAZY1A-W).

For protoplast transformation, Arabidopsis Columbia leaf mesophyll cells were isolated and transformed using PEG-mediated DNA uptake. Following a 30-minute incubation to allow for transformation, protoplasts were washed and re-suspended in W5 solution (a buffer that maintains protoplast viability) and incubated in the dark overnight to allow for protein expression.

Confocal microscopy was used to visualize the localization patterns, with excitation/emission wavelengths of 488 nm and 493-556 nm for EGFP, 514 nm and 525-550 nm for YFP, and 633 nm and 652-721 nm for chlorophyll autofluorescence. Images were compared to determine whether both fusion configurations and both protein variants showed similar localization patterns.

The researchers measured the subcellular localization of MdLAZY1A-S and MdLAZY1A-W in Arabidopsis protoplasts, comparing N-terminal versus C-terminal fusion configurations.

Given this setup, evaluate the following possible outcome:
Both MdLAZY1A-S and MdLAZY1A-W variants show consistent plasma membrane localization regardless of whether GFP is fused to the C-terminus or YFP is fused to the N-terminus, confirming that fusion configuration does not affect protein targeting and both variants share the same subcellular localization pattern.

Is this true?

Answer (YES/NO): YES